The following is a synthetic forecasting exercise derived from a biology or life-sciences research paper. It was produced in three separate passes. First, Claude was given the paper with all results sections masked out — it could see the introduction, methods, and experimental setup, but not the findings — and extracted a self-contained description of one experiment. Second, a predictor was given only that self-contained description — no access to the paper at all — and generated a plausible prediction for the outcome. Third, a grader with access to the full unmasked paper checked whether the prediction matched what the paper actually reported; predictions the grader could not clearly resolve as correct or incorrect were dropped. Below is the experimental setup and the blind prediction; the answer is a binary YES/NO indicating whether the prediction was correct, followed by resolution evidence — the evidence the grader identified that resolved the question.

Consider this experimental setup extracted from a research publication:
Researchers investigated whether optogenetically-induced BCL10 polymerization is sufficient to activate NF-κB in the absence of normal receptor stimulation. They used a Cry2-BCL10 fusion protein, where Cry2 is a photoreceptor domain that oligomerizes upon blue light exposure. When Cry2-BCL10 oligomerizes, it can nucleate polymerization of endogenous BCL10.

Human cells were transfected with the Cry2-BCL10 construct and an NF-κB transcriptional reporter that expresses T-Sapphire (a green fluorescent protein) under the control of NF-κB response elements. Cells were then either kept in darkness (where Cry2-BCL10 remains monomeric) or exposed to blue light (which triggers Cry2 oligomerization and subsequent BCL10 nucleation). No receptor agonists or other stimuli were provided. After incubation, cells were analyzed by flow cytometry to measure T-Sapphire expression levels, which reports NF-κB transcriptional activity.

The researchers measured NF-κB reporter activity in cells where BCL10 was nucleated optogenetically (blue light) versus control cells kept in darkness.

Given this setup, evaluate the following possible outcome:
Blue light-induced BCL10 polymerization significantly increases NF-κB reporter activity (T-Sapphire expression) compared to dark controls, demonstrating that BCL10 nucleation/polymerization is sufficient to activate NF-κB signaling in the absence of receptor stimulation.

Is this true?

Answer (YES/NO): YES